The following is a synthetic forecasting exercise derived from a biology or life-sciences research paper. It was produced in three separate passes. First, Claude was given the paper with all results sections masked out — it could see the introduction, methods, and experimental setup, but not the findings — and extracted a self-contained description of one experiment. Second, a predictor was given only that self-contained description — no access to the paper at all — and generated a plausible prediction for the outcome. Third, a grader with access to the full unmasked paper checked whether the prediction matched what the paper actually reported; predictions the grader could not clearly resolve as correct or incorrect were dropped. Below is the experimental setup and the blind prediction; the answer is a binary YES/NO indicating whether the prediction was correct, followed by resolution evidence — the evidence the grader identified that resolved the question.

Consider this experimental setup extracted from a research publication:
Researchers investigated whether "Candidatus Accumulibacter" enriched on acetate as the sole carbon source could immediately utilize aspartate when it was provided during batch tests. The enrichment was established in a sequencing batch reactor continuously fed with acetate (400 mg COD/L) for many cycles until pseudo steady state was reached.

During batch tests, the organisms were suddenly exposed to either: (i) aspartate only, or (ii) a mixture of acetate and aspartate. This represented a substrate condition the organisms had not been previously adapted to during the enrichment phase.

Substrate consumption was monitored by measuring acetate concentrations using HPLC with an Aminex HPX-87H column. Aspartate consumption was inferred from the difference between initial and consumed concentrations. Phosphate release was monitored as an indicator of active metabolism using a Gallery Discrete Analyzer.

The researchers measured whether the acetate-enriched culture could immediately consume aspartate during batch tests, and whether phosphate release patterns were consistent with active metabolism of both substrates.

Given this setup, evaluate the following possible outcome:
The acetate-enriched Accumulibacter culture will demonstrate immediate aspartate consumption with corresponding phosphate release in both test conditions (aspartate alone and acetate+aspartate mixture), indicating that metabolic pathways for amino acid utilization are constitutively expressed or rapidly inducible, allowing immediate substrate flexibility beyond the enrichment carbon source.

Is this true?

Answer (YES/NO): YES